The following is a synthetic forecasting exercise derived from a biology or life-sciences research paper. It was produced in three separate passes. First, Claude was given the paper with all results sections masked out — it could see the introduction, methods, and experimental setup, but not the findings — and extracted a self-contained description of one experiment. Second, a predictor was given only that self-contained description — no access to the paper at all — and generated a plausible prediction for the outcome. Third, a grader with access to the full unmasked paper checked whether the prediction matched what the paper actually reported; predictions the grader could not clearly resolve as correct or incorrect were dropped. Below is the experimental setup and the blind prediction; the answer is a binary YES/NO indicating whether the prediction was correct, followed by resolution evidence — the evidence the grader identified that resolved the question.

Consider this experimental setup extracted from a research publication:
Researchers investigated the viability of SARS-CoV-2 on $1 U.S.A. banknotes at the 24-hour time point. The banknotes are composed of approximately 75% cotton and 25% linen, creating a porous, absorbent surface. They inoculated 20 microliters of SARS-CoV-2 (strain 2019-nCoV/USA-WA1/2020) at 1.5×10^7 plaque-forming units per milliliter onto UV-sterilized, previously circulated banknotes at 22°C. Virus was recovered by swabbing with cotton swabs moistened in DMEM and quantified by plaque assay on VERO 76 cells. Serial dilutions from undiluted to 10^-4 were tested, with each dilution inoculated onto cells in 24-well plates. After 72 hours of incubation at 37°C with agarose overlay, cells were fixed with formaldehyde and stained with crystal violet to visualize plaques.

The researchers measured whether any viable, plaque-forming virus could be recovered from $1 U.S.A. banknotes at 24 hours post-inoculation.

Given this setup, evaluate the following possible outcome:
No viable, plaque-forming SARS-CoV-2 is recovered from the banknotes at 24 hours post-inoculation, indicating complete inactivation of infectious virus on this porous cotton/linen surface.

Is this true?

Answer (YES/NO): YES